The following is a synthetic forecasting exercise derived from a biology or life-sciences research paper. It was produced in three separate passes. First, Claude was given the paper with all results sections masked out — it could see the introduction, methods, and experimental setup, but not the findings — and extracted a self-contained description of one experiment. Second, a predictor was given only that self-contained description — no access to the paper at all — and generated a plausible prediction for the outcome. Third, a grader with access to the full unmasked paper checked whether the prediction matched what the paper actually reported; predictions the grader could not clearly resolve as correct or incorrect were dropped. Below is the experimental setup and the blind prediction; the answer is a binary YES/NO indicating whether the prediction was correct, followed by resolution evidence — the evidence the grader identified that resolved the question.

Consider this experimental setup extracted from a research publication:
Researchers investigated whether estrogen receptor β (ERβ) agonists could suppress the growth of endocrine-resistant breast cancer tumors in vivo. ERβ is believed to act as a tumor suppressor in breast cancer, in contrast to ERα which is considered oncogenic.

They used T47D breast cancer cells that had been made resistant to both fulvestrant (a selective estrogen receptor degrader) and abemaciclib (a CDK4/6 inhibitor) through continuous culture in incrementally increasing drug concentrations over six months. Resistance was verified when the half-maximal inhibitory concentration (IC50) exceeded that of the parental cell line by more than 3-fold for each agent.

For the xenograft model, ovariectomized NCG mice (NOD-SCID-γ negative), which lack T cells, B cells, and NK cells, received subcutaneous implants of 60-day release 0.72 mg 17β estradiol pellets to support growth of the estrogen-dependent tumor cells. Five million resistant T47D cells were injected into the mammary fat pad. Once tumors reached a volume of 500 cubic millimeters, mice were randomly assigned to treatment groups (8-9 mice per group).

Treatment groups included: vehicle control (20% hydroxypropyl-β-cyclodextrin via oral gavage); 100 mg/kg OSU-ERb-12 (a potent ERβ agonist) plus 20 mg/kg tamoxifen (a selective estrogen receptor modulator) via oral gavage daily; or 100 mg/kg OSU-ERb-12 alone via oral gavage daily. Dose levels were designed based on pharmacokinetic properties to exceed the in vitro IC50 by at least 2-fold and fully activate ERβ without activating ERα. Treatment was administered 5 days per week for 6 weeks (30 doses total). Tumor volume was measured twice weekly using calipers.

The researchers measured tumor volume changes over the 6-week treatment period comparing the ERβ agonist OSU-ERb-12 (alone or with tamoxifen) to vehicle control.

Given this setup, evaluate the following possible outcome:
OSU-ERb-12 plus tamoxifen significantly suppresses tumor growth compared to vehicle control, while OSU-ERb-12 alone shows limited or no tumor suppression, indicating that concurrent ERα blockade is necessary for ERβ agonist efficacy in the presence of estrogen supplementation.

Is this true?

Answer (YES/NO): NO